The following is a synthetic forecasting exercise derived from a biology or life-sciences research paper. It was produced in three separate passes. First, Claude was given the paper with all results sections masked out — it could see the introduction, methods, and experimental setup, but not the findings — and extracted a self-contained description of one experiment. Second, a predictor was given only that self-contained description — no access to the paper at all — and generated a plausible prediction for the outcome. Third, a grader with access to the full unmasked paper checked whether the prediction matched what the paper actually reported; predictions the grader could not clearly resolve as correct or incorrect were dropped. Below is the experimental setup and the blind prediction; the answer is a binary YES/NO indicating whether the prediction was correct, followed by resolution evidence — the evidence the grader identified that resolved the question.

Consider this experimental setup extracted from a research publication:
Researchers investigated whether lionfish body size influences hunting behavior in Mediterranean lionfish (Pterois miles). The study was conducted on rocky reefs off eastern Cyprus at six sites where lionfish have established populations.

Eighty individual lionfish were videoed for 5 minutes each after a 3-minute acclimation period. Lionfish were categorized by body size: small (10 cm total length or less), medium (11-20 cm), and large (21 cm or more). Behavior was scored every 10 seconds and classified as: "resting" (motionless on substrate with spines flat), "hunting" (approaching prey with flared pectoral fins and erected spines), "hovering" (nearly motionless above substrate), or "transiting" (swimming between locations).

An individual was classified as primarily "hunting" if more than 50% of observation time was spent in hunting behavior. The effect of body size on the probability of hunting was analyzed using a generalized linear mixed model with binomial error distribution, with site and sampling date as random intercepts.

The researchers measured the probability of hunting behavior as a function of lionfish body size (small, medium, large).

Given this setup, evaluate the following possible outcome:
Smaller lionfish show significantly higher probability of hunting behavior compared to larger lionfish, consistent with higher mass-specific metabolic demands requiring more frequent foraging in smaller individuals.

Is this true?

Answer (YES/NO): YES